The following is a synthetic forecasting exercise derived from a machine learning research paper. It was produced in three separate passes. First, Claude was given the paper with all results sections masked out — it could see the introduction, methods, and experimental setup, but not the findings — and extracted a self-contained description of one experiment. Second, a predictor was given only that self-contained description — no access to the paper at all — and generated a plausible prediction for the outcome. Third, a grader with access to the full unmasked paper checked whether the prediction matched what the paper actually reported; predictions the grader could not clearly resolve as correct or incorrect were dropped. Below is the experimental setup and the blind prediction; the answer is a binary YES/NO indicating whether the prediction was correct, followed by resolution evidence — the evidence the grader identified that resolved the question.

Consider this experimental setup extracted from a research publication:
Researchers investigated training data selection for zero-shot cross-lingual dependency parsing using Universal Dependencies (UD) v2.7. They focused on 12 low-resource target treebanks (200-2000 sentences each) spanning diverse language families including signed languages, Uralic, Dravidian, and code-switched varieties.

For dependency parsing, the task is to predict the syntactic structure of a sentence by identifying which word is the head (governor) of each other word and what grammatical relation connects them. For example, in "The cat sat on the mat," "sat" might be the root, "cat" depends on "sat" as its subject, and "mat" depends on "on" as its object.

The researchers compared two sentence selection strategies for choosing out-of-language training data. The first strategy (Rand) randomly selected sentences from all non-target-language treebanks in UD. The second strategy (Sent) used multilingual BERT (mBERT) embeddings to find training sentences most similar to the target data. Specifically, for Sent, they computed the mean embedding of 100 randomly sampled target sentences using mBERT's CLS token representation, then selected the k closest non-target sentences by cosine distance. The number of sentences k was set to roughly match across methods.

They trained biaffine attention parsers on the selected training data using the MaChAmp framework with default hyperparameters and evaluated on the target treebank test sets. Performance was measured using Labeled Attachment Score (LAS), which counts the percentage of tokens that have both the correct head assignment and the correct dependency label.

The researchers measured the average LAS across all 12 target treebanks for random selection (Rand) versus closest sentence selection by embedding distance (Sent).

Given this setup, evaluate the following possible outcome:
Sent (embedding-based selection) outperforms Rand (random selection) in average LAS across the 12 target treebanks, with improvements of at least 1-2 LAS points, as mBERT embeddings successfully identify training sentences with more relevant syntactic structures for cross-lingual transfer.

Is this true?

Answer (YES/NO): NO